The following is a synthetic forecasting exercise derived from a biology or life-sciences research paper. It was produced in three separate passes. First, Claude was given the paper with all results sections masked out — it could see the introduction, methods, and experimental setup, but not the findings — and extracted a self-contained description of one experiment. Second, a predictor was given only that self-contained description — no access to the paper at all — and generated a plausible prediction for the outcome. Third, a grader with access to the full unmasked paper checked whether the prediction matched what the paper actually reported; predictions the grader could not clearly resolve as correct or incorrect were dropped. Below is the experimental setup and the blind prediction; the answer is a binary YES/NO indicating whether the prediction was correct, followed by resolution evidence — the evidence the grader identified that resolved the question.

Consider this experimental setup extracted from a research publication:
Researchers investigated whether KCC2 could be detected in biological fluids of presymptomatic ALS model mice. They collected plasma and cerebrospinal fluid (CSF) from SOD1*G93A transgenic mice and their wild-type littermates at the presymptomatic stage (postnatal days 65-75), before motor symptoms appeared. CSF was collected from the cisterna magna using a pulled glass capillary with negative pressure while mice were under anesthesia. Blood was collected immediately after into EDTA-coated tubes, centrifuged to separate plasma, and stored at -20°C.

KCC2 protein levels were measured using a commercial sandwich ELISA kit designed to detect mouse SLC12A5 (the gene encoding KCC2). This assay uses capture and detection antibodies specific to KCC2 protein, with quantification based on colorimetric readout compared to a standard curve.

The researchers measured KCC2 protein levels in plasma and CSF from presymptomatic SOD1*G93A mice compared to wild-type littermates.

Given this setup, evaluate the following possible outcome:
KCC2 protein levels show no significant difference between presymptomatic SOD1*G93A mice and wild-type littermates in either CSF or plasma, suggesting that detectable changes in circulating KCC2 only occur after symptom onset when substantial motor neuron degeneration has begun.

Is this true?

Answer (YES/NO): NO